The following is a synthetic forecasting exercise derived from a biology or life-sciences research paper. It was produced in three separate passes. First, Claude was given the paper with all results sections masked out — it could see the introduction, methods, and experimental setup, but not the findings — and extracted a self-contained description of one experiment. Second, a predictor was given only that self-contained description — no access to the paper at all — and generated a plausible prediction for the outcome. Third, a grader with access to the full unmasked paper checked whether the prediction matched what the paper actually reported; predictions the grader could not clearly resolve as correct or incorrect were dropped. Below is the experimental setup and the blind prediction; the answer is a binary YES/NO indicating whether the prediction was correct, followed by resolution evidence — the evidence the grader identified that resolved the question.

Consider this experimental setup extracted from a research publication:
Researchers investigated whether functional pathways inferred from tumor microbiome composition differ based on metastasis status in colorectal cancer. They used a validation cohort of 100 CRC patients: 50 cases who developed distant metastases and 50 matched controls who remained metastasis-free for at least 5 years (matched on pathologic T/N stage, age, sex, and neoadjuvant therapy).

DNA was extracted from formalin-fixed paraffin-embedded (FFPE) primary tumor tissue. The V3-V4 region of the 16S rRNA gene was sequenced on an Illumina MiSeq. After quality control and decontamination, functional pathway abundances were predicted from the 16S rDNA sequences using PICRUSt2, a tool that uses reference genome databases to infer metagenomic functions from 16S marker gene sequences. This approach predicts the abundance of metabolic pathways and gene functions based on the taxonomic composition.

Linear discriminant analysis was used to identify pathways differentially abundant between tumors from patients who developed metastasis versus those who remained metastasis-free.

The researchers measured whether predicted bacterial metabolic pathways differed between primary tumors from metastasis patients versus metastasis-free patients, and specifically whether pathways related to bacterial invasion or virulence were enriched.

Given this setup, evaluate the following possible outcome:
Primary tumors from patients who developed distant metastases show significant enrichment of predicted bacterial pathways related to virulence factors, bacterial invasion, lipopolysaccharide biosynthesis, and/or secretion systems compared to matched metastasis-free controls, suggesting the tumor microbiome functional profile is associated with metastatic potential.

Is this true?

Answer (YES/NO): NO